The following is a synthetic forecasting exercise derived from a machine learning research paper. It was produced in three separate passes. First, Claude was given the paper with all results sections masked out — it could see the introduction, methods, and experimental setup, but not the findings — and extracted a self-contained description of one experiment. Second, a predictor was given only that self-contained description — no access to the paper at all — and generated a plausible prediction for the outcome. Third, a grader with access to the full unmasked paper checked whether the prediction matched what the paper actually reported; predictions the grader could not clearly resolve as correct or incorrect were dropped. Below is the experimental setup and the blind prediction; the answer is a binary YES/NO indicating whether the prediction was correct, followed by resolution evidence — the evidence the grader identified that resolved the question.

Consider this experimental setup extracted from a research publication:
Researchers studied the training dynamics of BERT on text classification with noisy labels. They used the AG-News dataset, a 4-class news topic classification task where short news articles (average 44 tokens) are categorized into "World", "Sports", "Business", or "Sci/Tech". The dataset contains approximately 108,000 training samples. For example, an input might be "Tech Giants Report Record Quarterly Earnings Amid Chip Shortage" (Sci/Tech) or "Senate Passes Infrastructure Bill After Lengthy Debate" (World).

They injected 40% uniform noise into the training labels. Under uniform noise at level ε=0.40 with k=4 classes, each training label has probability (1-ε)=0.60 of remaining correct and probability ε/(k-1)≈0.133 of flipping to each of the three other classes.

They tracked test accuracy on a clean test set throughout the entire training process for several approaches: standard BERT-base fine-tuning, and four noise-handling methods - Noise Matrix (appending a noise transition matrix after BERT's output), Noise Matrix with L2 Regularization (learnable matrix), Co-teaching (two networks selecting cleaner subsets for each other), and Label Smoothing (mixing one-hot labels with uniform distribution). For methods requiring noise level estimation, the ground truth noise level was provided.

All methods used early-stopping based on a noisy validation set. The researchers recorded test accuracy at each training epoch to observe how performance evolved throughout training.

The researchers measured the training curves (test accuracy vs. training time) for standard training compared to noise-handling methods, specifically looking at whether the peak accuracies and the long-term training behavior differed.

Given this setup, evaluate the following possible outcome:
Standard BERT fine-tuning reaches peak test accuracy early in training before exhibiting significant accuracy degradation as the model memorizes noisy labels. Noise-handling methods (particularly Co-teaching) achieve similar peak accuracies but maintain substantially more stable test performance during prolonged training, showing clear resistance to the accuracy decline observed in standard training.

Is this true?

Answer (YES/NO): YES